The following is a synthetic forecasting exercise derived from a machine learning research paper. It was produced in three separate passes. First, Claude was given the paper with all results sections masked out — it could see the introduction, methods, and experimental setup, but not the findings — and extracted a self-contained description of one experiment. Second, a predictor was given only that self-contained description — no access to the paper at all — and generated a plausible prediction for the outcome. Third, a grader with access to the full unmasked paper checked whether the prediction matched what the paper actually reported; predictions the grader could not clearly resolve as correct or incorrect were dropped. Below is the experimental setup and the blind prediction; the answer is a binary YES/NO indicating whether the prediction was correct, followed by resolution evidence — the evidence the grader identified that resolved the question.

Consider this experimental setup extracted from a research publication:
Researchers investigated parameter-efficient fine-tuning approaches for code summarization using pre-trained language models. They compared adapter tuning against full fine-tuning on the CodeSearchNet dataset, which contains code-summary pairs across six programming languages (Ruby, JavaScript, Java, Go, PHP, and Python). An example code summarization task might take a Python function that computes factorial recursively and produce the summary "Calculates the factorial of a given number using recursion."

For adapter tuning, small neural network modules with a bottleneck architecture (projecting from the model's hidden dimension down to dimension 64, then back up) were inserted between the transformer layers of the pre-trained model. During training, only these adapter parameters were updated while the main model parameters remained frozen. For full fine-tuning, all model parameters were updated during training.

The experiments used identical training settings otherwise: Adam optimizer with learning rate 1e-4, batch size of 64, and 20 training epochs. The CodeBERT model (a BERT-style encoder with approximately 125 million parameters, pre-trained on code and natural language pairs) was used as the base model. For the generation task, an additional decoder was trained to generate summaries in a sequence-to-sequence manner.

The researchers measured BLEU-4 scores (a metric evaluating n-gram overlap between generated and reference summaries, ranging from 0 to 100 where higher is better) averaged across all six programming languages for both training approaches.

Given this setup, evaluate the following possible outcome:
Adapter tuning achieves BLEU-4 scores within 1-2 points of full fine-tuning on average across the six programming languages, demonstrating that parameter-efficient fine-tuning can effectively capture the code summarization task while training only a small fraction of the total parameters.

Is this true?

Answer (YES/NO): YES